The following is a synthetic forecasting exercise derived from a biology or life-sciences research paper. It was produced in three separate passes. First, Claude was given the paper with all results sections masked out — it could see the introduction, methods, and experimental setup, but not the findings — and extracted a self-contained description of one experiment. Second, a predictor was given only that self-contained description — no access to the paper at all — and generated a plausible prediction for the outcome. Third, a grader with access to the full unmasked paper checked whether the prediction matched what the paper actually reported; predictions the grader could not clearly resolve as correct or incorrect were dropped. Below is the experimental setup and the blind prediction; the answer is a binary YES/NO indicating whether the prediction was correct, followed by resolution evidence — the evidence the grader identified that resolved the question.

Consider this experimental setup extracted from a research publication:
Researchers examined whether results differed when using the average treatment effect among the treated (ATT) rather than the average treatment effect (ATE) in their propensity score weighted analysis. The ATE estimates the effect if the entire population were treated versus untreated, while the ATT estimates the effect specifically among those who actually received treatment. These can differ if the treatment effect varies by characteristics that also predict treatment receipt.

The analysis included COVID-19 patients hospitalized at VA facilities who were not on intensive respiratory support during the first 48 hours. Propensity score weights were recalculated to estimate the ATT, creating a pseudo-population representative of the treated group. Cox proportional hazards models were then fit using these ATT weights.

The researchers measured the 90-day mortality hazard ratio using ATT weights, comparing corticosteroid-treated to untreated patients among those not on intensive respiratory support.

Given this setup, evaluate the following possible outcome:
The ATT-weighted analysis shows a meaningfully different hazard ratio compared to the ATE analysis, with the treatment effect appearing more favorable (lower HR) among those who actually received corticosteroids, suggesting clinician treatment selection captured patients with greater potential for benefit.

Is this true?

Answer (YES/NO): NO